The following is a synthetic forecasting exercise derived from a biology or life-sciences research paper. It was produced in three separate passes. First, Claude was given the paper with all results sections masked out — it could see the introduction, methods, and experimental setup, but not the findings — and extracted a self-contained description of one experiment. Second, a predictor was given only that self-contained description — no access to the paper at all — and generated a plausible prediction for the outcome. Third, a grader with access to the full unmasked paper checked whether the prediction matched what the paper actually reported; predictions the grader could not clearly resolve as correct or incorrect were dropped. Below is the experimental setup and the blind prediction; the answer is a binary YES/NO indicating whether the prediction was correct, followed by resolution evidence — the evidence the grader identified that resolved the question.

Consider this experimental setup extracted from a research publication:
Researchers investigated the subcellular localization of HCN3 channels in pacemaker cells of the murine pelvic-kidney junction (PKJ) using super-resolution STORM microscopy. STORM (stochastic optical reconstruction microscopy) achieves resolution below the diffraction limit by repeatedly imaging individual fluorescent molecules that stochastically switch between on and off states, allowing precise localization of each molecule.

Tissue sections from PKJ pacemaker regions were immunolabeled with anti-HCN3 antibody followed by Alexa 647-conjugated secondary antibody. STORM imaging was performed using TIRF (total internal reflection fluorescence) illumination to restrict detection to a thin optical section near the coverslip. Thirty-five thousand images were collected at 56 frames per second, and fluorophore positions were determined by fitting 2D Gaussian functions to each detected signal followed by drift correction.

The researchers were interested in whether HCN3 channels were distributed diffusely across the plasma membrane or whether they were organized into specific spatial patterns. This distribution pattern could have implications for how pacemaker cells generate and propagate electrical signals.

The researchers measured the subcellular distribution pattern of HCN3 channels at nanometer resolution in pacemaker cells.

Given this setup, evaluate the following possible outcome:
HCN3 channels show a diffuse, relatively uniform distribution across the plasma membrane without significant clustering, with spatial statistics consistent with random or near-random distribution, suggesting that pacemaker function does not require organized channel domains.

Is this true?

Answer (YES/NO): NO